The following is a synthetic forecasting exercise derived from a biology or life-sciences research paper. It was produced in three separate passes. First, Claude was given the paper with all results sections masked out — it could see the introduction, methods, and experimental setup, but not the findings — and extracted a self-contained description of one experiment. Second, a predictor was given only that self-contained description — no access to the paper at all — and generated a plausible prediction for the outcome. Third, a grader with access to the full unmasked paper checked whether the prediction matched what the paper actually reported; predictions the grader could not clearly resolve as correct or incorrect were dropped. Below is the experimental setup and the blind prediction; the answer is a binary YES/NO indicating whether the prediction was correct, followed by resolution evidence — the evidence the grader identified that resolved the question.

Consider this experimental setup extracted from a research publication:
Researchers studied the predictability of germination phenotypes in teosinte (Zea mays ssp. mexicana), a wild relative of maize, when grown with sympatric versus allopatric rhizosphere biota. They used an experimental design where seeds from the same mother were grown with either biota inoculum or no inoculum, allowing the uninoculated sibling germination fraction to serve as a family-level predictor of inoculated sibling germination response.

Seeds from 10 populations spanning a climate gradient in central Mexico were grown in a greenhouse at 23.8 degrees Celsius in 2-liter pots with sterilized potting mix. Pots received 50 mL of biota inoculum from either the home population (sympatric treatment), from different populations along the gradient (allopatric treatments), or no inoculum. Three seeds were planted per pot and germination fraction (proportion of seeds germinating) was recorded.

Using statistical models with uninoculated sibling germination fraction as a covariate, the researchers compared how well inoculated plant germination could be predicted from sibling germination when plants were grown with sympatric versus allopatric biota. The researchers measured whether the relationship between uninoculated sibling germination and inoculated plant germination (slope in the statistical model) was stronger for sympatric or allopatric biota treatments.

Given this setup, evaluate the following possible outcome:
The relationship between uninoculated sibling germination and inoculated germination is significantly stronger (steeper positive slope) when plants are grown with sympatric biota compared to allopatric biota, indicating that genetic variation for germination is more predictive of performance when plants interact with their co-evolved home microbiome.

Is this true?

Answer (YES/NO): YES